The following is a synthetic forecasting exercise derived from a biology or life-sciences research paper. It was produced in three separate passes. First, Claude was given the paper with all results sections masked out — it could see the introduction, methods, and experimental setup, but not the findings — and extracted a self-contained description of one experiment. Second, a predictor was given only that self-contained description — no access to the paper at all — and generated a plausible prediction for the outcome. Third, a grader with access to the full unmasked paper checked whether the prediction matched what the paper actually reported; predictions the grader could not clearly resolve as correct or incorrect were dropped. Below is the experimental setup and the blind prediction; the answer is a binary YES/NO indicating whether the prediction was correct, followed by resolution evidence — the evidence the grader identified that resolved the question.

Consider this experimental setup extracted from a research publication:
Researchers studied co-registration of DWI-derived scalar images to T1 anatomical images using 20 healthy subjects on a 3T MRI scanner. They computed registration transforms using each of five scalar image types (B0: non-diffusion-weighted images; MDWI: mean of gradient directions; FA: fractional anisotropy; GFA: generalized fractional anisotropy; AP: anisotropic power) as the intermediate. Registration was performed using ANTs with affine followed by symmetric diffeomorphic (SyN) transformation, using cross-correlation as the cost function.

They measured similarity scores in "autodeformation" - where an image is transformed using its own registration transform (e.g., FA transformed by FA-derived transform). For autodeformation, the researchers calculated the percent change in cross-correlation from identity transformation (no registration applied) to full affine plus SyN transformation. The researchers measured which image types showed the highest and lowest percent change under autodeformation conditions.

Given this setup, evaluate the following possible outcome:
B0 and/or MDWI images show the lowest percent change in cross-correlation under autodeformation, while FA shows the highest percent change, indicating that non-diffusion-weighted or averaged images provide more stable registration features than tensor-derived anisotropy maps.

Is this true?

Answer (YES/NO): NO